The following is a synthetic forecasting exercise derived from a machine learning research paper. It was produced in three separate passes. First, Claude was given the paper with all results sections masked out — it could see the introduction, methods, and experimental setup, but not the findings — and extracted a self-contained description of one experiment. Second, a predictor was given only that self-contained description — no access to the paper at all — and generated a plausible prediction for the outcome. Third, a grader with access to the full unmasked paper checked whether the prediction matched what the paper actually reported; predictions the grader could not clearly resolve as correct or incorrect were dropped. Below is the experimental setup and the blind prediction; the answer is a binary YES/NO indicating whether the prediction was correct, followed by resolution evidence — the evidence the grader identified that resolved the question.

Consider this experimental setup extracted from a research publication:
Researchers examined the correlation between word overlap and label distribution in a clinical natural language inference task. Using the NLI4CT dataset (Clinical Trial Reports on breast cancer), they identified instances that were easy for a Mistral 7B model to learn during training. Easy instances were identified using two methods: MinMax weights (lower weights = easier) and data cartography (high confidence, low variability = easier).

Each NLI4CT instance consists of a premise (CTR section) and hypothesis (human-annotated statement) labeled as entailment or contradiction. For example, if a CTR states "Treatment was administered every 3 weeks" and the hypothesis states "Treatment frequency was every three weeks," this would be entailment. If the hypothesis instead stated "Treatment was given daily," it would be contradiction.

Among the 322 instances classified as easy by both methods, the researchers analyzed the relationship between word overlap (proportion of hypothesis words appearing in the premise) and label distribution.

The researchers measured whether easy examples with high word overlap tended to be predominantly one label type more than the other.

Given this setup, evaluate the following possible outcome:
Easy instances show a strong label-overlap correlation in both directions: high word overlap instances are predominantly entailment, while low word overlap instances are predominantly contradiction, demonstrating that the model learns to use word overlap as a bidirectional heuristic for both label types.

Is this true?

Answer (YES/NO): NO